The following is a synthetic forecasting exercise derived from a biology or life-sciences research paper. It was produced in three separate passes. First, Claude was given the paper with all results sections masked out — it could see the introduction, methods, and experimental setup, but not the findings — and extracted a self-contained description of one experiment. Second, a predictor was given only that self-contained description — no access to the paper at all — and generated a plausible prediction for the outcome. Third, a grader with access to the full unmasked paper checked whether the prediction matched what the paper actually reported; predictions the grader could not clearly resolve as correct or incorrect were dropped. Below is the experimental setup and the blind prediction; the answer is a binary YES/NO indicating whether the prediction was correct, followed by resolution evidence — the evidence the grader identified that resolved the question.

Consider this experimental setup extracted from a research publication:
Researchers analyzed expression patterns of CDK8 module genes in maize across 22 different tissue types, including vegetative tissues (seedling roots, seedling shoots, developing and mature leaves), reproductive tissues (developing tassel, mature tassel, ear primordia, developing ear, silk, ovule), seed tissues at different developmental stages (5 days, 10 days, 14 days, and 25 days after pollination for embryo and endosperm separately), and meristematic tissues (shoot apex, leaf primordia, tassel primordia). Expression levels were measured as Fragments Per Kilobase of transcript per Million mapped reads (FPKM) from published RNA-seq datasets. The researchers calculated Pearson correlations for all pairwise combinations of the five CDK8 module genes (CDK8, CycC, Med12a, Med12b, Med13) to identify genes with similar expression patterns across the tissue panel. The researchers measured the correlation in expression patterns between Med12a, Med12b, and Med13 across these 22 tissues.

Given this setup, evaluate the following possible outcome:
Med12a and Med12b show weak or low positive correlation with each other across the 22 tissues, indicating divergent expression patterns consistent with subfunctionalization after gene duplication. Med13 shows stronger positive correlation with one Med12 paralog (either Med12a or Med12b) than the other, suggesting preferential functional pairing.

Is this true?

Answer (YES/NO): NO